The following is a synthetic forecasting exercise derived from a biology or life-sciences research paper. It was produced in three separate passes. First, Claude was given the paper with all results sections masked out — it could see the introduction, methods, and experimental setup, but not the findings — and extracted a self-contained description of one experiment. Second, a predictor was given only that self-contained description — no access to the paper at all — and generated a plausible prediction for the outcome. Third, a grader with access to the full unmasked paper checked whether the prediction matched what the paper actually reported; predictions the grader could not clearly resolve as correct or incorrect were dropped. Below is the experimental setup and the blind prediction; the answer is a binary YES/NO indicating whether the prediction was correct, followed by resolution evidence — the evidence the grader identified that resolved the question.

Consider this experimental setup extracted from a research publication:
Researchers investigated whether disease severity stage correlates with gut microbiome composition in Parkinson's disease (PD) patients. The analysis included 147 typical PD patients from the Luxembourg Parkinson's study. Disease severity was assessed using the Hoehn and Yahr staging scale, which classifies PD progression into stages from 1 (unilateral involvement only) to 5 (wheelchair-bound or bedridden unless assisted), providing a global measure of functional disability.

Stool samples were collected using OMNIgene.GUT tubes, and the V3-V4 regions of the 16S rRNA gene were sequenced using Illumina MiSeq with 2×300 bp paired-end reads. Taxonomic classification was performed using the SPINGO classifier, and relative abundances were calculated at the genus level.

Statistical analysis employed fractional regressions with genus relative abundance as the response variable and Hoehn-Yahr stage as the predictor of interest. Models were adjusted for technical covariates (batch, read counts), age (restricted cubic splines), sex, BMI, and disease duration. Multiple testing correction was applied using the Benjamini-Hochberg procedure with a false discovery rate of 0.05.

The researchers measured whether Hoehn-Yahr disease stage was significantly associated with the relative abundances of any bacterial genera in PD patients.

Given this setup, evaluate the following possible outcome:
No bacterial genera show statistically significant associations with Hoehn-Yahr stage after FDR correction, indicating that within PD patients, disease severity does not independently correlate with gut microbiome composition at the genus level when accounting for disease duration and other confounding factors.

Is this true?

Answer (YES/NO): NO